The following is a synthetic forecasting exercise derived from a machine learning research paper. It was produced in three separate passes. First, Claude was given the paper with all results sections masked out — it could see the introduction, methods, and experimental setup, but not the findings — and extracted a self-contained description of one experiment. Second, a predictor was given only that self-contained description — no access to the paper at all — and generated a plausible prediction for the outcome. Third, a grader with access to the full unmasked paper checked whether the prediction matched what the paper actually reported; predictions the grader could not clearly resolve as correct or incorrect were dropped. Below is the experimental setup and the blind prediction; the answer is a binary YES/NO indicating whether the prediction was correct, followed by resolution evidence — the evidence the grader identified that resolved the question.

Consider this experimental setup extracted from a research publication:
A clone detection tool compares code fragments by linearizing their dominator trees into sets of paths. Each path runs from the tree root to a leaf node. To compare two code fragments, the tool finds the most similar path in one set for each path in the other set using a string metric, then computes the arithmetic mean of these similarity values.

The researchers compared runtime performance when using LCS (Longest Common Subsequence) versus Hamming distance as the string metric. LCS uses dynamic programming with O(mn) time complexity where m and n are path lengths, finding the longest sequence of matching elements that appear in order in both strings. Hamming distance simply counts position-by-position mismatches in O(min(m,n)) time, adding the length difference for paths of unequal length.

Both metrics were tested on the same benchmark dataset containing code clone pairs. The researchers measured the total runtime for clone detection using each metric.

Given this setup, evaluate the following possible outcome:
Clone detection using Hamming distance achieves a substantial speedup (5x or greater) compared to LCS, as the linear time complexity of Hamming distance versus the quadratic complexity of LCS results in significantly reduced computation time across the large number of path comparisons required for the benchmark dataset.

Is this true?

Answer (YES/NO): NO